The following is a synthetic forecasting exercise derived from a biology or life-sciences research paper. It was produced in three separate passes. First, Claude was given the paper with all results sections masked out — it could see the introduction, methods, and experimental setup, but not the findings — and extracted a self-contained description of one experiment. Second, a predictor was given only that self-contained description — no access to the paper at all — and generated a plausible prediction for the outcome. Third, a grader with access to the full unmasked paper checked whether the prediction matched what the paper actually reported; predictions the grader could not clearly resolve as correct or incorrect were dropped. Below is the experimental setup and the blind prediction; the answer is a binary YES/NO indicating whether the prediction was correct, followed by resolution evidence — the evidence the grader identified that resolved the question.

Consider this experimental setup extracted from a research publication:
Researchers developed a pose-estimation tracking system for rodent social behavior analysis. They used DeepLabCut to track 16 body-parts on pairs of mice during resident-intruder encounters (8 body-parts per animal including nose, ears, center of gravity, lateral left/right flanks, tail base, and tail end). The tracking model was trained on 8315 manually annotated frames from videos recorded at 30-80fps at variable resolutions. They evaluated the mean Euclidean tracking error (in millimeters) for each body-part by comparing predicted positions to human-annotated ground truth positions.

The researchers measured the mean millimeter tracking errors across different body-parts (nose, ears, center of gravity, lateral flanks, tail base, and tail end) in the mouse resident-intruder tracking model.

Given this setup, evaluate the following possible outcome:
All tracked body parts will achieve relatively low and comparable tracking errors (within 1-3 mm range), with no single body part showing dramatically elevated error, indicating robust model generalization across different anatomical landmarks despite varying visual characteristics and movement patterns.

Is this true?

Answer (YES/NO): NO